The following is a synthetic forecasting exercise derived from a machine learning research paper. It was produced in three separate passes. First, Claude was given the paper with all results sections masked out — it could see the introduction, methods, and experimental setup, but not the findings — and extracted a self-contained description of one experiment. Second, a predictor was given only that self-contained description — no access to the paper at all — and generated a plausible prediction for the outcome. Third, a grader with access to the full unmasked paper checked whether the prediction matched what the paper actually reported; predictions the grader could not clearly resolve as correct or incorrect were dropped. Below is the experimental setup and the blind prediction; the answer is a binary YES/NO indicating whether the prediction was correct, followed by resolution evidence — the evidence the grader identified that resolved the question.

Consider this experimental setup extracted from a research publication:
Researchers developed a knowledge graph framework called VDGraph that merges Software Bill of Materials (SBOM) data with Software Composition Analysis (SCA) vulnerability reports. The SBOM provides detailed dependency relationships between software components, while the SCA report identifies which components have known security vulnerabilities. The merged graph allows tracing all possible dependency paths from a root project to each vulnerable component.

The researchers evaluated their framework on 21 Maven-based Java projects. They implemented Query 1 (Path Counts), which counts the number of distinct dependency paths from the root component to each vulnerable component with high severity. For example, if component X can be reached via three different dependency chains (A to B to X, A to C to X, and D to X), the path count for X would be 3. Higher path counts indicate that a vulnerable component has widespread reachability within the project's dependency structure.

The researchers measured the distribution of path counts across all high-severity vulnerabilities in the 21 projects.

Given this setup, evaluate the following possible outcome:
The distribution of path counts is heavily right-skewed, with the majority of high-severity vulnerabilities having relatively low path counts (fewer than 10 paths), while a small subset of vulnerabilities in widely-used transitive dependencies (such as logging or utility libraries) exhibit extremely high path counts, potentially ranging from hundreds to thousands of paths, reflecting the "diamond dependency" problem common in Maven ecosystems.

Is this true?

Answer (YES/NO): NO